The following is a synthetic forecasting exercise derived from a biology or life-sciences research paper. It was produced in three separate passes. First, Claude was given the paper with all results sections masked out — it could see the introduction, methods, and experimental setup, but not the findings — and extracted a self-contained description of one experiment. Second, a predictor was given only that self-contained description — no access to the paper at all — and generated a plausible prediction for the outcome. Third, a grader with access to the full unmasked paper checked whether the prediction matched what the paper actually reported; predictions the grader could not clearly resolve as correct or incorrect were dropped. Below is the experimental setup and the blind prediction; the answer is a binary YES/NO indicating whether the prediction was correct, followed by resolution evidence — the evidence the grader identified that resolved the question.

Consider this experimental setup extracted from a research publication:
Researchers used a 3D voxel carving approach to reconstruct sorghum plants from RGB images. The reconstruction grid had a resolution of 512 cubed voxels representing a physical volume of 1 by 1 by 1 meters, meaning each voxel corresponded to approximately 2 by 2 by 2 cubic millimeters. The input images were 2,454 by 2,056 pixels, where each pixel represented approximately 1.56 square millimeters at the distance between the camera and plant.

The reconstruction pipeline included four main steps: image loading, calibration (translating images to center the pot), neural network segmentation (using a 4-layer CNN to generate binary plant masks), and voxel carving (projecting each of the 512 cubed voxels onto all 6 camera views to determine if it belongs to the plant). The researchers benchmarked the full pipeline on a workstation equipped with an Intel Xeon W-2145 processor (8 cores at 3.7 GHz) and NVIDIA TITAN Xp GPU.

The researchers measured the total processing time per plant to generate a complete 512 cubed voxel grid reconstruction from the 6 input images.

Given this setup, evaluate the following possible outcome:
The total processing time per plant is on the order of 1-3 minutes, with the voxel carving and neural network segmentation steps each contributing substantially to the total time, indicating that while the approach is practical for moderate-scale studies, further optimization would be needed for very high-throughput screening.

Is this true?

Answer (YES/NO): NO